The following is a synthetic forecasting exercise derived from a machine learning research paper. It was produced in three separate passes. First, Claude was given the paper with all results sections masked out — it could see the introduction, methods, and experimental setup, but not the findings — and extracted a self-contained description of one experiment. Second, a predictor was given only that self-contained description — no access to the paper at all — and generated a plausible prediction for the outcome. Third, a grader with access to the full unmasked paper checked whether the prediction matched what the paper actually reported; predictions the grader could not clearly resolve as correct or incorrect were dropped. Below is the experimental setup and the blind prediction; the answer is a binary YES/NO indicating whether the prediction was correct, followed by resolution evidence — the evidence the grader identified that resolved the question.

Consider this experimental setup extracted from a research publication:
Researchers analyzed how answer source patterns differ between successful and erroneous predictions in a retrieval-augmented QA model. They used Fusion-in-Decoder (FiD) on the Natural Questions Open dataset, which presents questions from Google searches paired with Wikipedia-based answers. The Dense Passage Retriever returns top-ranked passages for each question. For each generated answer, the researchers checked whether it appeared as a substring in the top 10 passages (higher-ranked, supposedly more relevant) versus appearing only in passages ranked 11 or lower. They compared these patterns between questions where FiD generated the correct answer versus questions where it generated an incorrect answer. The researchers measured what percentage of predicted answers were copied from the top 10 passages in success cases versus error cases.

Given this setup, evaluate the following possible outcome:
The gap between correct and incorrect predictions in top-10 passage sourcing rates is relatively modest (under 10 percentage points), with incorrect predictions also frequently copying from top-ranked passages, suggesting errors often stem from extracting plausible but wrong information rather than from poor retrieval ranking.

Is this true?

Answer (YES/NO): NO